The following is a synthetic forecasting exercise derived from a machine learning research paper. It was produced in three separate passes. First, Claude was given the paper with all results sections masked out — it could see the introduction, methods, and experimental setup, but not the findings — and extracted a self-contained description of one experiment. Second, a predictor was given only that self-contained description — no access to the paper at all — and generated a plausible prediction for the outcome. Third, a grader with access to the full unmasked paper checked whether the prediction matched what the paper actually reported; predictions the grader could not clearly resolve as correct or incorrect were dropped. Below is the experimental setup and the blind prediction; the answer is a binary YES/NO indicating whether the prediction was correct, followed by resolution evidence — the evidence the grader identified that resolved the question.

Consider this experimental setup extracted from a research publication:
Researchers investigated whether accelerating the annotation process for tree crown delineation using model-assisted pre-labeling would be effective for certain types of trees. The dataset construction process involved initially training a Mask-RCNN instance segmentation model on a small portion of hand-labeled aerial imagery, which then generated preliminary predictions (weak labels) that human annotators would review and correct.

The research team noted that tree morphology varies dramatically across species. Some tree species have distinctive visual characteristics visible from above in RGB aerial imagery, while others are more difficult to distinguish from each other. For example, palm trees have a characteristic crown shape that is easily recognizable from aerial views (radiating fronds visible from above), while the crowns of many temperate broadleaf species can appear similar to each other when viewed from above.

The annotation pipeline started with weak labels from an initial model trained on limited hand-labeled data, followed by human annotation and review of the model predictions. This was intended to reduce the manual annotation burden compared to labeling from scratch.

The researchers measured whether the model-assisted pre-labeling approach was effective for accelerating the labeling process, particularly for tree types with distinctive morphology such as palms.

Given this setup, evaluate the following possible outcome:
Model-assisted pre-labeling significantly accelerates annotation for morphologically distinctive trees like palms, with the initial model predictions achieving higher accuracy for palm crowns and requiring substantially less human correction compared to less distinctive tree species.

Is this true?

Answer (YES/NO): YES